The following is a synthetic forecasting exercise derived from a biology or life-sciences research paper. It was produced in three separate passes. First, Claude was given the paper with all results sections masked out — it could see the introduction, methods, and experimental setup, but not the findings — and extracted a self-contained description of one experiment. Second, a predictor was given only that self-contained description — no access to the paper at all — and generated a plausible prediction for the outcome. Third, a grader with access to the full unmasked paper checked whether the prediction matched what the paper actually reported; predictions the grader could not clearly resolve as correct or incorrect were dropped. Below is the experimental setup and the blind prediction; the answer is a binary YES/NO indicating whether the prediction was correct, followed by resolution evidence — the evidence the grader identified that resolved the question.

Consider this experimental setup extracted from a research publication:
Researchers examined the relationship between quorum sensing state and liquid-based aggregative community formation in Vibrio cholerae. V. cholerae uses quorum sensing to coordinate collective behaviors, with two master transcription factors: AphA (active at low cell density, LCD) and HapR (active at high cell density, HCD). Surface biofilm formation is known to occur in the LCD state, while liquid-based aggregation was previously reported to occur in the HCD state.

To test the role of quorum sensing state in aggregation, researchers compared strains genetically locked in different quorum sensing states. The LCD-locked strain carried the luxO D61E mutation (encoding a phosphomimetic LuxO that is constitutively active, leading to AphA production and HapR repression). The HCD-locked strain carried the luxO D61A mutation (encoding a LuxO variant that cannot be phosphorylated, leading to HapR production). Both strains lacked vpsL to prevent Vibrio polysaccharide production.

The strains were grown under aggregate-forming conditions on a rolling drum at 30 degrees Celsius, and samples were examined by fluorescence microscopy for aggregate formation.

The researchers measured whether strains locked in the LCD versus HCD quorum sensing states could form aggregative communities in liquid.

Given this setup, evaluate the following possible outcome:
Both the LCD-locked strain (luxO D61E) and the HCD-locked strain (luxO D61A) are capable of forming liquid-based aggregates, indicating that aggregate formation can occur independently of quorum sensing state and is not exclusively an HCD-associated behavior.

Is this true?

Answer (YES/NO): NO